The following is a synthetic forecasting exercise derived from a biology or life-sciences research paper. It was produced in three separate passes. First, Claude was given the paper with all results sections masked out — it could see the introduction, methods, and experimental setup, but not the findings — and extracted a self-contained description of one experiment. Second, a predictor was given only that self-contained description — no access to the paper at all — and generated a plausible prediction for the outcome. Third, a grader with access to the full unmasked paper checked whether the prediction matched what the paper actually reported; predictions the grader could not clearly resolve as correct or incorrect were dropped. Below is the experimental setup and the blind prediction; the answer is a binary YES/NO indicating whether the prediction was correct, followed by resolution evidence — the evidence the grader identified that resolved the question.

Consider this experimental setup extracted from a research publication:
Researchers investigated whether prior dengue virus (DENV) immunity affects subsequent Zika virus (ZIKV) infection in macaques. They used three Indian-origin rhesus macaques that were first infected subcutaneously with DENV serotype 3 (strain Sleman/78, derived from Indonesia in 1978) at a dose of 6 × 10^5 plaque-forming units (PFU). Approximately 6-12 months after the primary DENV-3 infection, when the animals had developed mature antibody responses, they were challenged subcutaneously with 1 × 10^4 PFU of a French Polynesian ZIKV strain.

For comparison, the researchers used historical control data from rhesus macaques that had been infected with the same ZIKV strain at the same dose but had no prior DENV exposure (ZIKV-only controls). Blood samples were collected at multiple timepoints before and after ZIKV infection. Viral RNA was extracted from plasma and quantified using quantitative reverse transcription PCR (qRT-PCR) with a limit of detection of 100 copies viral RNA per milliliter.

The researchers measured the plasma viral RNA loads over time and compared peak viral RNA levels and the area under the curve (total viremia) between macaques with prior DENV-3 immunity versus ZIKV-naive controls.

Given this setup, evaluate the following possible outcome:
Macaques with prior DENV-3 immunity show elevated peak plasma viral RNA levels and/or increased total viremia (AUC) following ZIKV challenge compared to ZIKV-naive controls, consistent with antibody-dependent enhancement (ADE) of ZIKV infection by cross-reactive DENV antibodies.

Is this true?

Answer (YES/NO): NO